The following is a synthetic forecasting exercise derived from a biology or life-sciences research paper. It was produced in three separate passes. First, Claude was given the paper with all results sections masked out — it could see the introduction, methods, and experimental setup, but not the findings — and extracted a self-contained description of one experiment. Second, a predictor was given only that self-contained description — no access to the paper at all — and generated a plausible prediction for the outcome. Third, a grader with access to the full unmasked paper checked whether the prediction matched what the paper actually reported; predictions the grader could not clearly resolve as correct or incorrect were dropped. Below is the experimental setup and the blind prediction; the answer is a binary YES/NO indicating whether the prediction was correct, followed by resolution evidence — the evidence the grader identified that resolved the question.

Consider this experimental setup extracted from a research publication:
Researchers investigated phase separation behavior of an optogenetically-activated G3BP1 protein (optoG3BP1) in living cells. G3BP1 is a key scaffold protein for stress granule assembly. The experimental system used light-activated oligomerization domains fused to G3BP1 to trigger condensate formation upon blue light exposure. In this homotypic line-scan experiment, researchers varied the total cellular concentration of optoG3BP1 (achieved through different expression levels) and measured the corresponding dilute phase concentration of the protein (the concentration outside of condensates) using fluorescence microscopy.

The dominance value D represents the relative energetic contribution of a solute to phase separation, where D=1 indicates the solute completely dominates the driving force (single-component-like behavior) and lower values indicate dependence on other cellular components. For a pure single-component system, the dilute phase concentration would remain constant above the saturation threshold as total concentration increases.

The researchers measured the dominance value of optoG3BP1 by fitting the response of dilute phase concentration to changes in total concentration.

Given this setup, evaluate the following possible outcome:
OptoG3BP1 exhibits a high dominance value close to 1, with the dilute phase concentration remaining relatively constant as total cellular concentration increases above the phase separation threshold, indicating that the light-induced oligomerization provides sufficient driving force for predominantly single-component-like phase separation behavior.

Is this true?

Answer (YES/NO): NO